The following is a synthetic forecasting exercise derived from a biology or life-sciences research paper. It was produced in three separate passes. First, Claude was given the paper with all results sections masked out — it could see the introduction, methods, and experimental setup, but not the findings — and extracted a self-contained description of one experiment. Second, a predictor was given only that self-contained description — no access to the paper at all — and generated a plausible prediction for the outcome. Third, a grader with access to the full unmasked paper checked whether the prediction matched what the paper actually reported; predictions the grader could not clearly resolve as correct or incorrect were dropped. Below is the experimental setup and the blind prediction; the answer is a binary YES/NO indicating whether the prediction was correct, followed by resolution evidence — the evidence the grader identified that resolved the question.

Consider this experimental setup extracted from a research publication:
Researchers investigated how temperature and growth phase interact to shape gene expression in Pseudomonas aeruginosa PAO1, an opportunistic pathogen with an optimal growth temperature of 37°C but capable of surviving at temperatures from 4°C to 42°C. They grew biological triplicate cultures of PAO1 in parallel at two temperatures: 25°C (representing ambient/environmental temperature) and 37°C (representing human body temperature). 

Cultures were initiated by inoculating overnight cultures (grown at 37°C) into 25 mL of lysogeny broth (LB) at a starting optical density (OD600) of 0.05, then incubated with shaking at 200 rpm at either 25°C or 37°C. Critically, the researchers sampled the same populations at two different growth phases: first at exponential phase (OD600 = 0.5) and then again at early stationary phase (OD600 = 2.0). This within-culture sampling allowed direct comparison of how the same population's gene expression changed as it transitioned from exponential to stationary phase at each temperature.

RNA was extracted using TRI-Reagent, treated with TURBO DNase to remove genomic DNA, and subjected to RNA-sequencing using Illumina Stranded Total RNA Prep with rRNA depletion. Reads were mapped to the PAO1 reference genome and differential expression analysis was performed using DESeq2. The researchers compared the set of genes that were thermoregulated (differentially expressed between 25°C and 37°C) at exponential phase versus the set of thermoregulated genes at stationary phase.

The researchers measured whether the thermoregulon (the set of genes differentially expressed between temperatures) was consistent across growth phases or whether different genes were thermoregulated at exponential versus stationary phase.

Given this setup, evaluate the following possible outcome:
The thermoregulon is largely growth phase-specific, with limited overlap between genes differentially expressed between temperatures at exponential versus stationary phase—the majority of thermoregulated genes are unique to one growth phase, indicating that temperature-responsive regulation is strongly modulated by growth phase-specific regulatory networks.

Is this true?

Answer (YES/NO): YES